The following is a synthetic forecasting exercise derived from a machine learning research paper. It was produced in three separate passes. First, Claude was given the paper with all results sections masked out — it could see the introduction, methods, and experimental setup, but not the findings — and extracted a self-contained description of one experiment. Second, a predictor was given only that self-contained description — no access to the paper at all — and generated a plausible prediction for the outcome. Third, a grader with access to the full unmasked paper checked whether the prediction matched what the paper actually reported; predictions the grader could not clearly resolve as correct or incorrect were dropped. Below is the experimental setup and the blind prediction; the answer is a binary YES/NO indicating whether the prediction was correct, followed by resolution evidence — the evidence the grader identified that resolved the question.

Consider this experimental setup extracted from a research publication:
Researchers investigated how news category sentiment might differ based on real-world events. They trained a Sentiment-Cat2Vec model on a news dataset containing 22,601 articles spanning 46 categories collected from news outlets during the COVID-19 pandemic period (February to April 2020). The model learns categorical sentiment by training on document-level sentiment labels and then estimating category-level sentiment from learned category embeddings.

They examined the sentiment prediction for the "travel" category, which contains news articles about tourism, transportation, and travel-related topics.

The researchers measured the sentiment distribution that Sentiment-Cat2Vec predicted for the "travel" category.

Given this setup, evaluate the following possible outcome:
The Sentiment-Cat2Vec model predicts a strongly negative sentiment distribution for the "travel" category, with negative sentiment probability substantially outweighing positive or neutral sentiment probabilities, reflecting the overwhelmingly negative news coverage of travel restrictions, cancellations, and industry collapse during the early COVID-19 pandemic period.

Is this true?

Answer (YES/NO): YES